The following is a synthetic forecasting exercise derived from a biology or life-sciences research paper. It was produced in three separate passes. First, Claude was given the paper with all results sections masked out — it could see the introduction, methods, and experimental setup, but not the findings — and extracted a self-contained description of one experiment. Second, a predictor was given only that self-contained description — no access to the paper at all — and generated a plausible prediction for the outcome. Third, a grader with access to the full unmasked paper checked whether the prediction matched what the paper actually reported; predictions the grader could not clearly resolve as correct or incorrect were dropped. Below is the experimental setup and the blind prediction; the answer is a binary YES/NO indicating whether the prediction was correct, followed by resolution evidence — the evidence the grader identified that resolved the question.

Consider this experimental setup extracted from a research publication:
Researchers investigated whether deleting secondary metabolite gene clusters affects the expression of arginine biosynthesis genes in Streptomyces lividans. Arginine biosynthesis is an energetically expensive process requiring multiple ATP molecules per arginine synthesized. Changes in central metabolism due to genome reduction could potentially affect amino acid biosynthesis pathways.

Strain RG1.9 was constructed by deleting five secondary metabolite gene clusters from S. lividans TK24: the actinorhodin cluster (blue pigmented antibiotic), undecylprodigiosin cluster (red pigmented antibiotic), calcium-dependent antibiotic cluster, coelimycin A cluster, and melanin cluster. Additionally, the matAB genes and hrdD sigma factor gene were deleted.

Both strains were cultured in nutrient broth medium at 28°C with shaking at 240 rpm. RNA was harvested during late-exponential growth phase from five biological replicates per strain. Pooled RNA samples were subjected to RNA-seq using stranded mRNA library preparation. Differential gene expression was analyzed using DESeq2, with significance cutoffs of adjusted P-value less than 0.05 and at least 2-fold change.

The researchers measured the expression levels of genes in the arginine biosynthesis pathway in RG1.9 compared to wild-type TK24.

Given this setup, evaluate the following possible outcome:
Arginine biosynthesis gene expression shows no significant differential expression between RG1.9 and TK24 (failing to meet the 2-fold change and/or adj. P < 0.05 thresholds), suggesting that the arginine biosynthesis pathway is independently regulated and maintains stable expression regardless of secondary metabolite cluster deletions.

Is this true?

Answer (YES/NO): NO